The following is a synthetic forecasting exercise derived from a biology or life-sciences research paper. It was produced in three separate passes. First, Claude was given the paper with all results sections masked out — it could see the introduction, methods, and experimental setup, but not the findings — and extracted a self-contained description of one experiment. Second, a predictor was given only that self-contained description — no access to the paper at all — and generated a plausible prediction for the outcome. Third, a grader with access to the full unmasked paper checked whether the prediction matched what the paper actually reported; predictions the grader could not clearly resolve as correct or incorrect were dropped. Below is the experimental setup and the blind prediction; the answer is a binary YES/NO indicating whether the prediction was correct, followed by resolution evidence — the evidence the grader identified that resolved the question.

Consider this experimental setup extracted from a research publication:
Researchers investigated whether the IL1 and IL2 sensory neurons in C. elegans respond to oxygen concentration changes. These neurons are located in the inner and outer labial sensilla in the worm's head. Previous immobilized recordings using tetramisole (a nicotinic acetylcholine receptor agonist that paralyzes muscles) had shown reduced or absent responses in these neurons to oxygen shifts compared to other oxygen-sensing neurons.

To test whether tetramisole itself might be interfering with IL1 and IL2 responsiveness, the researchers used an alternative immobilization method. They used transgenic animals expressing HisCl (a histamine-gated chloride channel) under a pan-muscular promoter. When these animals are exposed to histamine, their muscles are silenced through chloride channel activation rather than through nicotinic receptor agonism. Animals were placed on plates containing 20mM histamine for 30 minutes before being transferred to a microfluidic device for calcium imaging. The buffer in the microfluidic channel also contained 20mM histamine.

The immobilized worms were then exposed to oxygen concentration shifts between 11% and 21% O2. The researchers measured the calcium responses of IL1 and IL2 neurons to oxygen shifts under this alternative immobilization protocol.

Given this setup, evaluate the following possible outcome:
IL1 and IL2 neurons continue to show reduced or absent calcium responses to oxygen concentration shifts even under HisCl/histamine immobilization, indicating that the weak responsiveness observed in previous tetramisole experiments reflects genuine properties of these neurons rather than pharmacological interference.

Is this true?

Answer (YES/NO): NO